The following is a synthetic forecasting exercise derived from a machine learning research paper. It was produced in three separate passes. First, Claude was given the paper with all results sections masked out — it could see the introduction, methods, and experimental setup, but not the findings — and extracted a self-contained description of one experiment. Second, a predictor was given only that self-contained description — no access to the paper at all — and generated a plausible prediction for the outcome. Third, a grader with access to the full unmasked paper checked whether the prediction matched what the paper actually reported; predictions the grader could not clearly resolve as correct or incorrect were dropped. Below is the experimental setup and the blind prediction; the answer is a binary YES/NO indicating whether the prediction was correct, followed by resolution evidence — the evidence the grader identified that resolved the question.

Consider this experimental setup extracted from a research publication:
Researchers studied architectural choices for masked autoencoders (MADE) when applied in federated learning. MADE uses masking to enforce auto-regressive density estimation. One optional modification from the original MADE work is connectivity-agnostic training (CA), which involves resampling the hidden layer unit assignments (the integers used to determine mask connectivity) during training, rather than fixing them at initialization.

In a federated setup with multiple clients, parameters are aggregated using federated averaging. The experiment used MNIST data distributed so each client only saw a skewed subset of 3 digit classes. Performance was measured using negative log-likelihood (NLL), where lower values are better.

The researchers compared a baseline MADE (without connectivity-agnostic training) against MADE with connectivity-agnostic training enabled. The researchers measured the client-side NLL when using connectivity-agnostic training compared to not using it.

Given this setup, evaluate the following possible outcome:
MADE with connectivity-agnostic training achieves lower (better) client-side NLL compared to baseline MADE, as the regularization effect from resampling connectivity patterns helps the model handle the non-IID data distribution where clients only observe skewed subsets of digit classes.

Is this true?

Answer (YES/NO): NO